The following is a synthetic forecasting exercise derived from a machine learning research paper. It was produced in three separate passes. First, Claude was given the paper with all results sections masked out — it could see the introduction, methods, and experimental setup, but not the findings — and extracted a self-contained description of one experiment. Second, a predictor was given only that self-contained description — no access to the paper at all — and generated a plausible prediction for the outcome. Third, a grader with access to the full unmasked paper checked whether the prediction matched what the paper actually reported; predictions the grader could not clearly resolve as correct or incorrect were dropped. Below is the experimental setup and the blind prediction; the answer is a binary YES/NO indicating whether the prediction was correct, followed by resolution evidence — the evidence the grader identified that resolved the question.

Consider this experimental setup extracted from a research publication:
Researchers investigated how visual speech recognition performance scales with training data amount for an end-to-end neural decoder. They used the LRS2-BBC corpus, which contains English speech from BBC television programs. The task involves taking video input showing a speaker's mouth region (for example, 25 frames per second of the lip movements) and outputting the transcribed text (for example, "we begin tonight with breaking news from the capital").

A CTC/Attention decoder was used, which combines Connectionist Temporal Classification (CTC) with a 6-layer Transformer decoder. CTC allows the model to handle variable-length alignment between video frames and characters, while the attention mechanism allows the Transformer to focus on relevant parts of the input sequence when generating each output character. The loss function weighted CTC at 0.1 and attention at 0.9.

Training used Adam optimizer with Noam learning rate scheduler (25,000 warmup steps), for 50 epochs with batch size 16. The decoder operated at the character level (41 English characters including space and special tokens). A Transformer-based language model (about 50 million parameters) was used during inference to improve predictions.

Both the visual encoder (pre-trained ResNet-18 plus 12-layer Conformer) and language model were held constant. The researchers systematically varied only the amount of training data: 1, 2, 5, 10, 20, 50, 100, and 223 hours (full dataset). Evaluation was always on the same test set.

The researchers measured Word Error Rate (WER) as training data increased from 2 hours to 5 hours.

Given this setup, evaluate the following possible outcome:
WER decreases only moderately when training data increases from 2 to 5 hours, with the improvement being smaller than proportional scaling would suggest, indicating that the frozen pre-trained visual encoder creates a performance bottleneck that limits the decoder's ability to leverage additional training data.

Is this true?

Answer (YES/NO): NO